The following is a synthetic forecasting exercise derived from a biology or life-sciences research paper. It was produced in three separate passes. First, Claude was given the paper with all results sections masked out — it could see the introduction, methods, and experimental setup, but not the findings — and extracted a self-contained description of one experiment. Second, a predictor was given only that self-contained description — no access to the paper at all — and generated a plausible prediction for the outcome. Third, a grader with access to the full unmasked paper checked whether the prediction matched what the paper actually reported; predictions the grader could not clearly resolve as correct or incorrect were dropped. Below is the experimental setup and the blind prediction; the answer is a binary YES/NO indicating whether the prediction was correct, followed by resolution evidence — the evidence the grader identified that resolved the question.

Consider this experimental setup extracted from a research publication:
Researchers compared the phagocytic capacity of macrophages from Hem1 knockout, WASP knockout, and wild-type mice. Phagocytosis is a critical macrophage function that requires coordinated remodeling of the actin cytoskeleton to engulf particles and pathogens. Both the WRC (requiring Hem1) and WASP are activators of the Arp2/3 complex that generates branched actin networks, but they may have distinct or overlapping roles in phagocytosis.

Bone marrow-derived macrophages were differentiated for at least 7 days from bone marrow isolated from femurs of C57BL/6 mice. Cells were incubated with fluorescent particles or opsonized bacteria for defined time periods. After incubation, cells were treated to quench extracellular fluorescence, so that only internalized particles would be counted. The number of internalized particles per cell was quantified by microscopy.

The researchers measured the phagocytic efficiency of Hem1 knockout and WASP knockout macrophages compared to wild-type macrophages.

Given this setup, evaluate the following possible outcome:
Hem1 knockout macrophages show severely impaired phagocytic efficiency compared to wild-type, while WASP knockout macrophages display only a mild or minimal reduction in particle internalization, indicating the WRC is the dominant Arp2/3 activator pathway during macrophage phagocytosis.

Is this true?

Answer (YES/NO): NO